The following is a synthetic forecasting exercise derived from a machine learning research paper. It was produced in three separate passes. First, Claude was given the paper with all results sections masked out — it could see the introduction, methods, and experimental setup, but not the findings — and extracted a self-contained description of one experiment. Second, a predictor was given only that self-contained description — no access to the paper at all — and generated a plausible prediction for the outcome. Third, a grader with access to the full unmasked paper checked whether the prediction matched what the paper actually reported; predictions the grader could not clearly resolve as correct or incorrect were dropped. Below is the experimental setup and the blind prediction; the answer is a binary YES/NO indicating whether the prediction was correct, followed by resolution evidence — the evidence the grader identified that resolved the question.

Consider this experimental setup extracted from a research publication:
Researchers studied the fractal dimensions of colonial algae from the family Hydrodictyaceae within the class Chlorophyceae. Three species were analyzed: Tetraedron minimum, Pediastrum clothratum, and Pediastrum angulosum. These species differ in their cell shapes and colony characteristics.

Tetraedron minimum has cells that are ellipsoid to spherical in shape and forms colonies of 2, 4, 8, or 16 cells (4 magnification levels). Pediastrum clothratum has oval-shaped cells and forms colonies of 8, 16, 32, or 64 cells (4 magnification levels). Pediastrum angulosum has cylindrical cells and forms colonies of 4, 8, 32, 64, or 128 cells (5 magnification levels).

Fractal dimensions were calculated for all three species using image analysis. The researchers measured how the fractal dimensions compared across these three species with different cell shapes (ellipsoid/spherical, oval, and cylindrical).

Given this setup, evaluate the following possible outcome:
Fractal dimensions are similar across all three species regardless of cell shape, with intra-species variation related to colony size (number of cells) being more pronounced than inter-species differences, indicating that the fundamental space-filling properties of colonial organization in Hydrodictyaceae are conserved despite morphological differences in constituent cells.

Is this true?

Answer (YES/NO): NO